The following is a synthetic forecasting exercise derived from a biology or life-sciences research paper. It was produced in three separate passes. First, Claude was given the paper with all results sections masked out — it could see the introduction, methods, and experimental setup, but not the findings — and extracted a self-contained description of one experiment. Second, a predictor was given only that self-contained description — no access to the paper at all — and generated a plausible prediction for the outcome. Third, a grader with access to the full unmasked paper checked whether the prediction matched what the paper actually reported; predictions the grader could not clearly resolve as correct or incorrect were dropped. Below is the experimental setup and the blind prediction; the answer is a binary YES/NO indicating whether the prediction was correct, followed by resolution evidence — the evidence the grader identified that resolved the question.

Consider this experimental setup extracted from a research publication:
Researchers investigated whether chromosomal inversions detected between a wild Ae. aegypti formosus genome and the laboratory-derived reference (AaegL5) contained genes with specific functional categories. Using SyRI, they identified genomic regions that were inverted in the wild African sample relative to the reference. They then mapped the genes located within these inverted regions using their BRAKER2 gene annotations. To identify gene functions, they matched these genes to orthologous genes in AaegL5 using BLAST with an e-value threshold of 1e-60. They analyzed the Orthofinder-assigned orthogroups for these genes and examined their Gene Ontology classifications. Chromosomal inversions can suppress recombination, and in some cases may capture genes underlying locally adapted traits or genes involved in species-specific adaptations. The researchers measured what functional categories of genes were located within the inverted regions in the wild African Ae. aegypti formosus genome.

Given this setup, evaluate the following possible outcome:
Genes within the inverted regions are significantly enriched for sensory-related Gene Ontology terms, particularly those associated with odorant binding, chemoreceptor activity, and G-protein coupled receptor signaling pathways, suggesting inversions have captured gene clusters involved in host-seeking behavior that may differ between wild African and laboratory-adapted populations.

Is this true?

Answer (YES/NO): NO